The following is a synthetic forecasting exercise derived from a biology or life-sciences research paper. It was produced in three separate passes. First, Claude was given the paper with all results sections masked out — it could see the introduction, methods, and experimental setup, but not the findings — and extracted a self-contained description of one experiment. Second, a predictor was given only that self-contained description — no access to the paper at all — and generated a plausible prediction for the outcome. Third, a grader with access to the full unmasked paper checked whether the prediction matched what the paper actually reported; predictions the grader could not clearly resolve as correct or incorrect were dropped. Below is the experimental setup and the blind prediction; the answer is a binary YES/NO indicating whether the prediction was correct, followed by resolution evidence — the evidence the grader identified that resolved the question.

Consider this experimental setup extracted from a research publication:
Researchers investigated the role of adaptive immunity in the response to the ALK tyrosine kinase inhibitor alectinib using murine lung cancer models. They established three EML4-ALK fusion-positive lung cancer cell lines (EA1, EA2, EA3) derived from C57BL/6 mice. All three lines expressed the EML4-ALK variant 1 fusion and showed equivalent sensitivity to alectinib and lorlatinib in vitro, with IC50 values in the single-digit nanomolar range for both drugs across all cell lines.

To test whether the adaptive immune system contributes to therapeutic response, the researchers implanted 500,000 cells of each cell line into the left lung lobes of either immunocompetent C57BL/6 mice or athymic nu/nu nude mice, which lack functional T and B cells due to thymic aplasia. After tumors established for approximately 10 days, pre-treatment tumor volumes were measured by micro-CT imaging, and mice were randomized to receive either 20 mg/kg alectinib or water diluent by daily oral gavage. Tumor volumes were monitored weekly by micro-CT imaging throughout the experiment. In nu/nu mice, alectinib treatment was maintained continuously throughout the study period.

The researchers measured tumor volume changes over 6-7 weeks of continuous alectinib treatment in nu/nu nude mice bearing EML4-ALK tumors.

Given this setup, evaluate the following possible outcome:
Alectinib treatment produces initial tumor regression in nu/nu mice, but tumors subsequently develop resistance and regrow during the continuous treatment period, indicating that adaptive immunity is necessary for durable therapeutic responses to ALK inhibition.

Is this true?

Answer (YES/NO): YES